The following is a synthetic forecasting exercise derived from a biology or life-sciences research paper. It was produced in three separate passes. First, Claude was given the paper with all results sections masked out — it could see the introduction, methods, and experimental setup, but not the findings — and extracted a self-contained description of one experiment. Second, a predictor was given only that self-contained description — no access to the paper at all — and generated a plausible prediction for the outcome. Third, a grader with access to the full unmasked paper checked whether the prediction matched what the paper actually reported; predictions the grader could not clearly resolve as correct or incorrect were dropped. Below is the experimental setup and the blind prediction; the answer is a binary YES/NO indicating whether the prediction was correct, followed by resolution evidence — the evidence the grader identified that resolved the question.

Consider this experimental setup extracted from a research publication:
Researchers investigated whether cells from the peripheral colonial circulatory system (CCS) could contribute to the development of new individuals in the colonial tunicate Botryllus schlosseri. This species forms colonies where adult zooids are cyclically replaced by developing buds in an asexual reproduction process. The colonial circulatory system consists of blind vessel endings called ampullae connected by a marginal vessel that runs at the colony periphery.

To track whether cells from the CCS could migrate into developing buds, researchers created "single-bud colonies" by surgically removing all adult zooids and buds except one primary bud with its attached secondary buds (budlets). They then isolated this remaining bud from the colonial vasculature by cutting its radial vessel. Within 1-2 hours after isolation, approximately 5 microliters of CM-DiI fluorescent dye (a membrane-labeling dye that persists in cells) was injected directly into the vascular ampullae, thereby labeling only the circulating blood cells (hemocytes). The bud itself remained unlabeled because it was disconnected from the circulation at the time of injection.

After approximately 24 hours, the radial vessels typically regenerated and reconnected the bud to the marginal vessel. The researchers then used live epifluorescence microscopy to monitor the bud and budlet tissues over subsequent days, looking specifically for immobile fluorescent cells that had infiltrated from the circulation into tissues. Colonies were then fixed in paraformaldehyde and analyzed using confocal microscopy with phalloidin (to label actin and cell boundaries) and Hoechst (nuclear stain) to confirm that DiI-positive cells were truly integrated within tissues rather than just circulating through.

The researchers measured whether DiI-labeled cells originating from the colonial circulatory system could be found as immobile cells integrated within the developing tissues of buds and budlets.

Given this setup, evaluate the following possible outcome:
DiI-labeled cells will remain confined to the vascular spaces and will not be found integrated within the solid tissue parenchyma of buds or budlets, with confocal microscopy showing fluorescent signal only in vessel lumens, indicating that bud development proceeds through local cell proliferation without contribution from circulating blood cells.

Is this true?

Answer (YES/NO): NO